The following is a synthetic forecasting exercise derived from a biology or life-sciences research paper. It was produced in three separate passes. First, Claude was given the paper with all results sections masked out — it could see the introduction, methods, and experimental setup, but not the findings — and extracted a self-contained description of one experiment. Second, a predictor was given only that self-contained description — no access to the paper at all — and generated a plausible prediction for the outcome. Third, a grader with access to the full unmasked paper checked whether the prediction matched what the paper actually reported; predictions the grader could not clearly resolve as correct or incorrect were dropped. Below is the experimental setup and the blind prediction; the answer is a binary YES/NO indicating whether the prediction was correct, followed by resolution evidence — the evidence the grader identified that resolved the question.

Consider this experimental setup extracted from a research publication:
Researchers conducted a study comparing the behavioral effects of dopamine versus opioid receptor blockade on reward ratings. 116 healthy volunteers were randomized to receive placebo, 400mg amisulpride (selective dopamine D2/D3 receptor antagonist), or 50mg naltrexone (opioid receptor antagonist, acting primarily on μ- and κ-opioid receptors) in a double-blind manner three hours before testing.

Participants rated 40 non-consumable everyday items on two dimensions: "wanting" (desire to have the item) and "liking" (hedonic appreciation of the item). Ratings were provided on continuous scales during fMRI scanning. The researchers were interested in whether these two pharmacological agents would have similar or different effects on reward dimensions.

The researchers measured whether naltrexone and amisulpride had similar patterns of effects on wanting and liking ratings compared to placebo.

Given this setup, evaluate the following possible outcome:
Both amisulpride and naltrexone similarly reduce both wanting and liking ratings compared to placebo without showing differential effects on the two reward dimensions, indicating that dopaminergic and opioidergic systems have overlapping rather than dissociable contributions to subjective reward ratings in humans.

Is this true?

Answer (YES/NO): NO